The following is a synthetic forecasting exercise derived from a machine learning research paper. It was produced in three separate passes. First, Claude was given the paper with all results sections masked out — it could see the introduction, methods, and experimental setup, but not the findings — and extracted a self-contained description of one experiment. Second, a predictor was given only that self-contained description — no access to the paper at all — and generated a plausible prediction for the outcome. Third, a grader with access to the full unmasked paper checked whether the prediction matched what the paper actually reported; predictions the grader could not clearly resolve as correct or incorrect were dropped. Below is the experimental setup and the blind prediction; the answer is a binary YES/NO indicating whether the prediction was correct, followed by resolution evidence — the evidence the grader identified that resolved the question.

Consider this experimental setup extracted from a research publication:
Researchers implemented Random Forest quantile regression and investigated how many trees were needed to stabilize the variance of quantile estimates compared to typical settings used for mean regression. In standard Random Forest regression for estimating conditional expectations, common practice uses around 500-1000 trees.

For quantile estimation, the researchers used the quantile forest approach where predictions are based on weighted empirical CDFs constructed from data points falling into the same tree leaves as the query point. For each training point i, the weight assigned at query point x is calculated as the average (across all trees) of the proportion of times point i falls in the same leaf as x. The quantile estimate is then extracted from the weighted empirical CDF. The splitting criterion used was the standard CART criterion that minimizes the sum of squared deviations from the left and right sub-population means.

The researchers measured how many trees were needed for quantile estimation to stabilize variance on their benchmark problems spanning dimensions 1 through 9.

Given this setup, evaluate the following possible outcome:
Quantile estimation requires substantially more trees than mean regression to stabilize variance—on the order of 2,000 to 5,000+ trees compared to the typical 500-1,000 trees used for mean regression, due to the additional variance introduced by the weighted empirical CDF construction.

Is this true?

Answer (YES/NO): YES